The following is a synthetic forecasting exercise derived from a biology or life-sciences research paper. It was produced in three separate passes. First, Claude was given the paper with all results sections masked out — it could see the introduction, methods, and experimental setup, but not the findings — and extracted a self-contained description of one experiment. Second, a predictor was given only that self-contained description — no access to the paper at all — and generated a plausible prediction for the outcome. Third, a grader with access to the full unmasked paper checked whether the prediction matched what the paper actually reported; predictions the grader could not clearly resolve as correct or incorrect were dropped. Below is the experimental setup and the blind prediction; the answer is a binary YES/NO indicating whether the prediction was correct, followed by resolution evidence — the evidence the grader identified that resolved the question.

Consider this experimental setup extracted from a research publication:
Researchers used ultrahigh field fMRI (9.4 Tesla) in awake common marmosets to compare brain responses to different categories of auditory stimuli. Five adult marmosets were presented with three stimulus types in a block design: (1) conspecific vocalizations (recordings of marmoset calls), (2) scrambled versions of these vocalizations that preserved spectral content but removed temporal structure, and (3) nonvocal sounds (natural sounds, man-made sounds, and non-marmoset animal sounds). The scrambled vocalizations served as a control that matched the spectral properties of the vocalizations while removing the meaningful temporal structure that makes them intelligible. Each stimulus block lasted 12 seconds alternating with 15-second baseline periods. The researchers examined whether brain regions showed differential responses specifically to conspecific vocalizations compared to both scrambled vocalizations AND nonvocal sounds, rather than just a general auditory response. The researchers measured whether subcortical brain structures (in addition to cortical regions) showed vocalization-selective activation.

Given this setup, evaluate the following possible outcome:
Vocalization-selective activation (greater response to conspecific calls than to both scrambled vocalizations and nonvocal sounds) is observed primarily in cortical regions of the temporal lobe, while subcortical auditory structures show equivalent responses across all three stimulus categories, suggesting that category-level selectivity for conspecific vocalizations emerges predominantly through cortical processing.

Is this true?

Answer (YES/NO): NO